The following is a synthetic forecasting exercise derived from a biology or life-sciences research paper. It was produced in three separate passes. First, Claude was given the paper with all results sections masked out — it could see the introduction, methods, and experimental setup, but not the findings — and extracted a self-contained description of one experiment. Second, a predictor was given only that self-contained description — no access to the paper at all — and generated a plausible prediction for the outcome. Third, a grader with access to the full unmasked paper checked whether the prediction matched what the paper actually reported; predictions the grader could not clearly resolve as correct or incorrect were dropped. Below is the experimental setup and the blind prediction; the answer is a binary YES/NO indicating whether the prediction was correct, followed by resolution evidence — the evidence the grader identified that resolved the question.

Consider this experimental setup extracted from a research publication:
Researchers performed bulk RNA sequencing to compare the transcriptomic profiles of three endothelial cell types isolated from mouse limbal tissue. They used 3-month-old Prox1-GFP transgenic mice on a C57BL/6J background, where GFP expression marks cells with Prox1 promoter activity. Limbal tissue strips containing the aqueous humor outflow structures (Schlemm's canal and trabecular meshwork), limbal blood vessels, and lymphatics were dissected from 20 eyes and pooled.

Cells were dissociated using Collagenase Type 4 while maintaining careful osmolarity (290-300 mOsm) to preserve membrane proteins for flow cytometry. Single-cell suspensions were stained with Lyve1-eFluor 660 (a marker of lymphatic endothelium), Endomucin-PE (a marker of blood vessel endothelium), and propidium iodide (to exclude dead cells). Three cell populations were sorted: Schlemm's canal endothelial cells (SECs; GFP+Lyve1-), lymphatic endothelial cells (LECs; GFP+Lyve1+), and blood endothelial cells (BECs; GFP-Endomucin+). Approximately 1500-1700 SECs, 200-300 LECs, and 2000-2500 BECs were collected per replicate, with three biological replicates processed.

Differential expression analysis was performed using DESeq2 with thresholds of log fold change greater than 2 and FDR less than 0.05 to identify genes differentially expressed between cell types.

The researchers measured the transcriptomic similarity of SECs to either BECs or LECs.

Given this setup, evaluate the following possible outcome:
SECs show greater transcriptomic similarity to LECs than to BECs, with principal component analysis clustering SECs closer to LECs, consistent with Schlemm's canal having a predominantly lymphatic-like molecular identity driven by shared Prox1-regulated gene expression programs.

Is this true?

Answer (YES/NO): NO